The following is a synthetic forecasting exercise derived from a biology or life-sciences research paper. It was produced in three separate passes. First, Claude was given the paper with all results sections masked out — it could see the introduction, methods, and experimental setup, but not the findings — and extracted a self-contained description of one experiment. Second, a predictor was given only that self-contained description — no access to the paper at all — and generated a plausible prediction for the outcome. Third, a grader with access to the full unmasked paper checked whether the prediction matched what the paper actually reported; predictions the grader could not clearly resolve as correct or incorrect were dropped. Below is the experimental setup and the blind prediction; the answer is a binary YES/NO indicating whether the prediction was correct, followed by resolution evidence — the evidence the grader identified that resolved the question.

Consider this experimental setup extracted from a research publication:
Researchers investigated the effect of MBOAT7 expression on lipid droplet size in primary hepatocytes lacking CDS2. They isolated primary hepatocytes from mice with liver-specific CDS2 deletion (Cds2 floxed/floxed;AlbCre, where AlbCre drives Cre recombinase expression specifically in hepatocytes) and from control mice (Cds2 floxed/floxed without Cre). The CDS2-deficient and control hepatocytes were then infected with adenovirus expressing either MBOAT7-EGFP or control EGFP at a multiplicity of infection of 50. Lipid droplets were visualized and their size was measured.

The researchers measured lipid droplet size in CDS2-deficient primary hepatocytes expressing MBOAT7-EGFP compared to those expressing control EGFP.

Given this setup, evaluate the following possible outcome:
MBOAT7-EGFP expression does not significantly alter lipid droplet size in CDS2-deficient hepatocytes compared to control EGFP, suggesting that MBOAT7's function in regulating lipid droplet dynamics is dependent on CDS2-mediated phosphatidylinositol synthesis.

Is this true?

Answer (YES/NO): NO